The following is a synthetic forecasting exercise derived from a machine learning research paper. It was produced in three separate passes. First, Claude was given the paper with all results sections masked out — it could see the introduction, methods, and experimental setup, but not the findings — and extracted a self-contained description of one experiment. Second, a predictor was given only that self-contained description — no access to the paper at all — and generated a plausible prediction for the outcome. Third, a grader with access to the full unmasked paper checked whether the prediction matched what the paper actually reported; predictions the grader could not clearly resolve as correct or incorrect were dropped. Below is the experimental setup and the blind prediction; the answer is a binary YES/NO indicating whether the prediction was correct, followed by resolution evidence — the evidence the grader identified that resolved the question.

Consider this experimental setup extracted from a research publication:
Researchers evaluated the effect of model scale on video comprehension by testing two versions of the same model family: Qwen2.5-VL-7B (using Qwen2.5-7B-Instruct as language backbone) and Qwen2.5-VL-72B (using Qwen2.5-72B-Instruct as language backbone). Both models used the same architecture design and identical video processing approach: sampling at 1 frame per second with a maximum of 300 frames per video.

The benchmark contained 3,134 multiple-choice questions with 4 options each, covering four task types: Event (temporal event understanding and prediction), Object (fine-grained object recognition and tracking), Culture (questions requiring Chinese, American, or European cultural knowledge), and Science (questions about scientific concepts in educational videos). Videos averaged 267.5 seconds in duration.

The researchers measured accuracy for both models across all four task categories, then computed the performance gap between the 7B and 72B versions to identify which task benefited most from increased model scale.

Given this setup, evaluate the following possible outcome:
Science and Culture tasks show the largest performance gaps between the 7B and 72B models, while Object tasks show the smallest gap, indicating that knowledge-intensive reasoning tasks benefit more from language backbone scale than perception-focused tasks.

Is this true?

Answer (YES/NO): YES